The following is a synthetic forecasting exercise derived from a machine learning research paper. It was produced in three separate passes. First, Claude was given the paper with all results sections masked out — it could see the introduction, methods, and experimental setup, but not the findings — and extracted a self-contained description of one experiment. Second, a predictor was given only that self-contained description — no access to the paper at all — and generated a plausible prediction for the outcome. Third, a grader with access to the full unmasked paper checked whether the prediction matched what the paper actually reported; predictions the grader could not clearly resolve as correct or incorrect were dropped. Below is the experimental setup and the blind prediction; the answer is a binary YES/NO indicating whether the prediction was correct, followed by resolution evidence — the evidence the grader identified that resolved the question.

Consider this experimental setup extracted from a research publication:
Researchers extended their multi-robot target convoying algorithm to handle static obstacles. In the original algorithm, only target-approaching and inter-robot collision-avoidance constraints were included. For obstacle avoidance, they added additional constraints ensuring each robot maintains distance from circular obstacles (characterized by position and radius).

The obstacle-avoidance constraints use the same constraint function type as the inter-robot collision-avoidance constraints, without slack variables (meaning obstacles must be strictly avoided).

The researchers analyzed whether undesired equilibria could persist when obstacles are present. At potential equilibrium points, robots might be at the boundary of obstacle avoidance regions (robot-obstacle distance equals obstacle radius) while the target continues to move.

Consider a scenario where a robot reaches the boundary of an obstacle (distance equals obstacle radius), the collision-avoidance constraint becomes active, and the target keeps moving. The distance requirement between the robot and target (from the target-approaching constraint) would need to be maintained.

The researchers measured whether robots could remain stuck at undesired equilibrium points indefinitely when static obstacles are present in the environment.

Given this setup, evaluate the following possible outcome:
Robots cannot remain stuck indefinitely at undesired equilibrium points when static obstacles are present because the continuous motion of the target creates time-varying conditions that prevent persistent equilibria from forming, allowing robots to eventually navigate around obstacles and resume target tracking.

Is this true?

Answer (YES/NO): YES